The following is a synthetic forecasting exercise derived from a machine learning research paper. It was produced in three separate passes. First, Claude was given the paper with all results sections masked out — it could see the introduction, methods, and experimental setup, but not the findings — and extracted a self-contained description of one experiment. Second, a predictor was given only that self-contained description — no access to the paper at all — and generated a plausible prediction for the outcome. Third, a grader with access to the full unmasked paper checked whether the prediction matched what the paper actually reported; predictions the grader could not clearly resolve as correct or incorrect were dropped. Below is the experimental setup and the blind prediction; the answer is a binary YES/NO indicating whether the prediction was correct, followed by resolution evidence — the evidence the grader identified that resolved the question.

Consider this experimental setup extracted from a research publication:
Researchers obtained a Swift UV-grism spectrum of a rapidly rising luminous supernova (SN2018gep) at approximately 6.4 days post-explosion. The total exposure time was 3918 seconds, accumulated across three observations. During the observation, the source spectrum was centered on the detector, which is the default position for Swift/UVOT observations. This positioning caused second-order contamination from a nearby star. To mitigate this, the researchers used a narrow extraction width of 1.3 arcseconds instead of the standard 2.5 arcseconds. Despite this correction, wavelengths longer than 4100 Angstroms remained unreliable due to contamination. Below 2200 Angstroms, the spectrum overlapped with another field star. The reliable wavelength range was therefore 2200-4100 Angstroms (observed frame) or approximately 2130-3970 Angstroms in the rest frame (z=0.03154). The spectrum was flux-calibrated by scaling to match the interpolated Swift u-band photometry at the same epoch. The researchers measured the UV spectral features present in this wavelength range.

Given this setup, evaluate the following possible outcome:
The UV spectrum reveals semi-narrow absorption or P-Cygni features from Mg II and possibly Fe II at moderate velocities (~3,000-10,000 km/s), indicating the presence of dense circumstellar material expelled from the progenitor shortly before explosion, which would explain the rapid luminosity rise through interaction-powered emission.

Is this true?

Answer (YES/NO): NO